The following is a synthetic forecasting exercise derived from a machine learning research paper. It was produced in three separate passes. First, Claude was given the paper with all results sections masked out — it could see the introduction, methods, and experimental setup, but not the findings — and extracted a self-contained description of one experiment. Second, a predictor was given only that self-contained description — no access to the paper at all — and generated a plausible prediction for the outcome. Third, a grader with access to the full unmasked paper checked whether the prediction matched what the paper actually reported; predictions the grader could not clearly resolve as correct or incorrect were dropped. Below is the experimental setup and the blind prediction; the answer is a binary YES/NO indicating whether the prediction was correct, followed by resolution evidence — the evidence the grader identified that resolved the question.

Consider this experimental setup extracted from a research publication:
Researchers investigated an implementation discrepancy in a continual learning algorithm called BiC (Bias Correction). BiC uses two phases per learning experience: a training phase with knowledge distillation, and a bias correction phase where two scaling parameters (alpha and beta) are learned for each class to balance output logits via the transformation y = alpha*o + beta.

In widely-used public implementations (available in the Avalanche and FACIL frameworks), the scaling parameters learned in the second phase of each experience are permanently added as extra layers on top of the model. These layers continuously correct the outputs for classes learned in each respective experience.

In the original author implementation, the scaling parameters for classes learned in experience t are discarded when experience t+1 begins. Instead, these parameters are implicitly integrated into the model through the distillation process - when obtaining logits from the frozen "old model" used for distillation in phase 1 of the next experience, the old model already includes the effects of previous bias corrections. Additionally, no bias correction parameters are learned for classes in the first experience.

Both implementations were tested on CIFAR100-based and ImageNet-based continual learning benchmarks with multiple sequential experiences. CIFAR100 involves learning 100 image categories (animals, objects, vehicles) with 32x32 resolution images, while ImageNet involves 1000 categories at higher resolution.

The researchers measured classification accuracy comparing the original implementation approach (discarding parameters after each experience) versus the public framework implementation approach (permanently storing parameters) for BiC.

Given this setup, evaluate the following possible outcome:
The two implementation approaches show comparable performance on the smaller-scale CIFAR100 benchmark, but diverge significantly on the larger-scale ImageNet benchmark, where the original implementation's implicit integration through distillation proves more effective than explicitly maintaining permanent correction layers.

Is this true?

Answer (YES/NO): NO